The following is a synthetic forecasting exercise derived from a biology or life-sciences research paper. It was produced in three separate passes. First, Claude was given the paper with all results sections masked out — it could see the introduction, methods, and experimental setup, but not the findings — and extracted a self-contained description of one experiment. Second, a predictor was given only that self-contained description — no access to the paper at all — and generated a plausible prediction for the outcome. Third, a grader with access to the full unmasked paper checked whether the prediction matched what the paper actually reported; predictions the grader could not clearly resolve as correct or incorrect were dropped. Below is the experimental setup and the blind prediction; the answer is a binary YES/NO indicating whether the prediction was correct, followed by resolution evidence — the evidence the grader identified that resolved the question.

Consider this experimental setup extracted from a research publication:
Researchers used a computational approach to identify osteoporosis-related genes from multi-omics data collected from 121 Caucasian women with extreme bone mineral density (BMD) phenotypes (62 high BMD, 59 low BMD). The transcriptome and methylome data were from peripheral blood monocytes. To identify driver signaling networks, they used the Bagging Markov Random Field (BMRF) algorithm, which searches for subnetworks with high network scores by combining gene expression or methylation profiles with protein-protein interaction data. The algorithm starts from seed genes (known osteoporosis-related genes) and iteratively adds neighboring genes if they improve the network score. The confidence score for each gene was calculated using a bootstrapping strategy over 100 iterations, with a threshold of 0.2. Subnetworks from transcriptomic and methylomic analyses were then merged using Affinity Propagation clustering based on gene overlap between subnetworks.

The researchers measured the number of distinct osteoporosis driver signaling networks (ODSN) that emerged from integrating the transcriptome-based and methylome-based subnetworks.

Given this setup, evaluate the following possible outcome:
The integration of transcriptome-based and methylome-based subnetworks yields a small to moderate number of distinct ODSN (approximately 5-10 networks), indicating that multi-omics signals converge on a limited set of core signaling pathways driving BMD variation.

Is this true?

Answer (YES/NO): NO